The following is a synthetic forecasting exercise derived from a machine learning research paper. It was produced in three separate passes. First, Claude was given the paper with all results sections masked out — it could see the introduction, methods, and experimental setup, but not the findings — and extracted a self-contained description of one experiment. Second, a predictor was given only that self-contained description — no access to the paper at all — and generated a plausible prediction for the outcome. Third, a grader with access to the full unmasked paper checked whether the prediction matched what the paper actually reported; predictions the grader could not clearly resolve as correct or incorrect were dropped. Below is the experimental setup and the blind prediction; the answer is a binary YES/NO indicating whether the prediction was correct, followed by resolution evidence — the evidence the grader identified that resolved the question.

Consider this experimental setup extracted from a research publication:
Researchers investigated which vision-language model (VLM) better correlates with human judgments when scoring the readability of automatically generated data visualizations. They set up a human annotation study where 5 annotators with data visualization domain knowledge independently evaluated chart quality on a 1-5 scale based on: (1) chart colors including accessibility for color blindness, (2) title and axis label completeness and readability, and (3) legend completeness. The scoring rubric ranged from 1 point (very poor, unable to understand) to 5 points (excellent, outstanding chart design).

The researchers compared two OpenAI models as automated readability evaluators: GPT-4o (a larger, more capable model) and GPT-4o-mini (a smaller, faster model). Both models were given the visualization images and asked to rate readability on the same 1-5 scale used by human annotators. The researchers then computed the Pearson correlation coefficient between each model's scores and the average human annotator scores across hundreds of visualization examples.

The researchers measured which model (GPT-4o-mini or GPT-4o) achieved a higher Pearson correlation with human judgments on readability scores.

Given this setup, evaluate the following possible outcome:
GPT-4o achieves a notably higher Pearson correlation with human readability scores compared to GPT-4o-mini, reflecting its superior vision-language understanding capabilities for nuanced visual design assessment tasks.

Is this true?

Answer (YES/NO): NO